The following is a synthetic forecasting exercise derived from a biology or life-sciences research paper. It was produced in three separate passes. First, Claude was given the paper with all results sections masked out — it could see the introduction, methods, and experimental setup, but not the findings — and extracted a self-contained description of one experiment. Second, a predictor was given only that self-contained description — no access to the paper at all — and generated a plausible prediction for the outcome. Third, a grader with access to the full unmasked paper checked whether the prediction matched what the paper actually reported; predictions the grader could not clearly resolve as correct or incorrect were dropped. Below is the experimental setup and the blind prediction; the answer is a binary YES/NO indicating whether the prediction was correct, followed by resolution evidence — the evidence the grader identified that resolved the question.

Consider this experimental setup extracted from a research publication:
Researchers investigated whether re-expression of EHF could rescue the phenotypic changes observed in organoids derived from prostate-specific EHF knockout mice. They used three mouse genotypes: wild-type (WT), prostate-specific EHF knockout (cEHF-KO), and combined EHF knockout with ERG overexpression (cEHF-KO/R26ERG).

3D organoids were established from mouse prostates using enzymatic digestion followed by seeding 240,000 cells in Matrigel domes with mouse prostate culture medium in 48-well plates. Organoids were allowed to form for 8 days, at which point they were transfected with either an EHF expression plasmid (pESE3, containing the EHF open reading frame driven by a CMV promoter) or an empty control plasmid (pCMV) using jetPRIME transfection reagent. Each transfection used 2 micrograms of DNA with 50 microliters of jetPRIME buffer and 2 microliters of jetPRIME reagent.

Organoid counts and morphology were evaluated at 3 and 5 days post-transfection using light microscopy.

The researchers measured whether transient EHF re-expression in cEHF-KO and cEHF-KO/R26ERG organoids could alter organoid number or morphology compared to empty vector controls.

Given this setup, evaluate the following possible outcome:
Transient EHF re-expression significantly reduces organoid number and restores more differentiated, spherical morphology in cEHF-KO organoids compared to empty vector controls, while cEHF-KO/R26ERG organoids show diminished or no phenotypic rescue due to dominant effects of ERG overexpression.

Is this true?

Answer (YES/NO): NO